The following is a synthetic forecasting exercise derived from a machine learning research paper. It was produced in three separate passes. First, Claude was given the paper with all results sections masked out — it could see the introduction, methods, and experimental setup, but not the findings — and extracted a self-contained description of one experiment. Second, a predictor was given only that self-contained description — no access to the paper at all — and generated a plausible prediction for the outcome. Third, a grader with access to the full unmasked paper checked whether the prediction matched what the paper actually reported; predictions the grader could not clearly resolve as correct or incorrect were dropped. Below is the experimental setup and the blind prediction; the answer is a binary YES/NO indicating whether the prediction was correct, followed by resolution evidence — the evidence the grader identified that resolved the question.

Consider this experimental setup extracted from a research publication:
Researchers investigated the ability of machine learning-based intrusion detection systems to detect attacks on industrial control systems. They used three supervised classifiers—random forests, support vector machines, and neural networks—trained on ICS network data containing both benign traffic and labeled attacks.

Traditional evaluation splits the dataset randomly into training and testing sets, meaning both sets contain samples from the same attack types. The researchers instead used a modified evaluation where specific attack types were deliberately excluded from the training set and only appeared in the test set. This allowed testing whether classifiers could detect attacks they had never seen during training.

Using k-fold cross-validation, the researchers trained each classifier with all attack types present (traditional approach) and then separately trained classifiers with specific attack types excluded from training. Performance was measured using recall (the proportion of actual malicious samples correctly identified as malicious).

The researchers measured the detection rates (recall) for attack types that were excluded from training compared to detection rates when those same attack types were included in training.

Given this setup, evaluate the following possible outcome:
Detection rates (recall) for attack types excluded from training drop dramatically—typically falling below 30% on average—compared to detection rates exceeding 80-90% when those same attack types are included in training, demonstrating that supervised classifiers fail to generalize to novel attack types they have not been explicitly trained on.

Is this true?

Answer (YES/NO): NO